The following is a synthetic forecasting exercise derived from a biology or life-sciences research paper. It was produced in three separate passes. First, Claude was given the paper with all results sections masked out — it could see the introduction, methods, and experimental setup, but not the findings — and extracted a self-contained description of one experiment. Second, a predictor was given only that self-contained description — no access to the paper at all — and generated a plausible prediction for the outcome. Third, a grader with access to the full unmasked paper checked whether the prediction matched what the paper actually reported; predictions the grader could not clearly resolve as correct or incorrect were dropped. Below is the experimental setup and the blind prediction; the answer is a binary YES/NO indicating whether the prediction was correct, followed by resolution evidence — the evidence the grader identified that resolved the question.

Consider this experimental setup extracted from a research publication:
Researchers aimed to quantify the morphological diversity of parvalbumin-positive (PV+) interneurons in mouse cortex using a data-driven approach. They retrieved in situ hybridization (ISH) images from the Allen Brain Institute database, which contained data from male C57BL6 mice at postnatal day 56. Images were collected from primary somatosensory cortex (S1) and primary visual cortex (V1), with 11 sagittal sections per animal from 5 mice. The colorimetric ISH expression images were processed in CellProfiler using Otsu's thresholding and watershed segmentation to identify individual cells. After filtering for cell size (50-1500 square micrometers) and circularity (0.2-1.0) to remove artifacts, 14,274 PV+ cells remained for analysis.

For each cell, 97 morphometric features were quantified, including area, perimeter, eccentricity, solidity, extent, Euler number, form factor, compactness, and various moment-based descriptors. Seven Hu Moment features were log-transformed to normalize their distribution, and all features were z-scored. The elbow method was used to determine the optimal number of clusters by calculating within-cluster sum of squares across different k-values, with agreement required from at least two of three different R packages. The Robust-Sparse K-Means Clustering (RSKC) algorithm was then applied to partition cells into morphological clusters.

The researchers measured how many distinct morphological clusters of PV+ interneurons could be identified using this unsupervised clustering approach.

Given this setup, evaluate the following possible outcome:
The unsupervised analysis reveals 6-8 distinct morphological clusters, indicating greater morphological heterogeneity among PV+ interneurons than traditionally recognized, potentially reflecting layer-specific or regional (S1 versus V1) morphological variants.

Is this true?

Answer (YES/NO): NO